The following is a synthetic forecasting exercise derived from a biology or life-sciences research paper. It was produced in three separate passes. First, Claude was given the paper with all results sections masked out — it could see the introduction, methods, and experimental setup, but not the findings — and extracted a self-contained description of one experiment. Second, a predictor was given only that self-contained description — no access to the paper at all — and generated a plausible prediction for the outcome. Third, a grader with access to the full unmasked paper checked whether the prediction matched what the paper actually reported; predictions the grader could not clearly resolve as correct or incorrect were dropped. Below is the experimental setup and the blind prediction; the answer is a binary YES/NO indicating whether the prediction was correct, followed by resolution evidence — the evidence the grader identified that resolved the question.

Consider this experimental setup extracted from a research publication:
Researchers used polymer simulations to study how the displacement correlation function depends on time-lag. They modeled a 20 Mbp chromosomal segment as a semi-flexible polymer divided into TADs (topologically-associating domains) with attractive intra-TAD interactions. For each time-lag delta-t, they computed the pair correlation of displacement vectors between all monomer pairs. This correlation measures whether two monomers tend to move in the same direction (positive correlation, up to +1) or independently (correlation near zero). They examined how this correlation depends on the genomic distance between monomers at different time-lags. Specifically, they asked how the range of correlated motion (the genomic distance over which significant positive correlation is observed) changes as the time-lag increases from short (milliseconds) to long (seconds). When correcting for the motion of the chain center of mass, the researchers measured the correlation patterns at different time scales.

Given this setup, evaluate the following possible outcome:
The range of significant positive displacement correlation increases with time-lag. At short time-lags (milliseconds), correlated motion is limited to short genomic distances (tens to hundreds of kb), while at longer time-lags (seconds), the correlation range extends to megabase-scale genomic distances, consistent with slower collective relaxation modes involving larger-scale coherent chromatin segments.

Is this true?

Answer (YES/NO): NO